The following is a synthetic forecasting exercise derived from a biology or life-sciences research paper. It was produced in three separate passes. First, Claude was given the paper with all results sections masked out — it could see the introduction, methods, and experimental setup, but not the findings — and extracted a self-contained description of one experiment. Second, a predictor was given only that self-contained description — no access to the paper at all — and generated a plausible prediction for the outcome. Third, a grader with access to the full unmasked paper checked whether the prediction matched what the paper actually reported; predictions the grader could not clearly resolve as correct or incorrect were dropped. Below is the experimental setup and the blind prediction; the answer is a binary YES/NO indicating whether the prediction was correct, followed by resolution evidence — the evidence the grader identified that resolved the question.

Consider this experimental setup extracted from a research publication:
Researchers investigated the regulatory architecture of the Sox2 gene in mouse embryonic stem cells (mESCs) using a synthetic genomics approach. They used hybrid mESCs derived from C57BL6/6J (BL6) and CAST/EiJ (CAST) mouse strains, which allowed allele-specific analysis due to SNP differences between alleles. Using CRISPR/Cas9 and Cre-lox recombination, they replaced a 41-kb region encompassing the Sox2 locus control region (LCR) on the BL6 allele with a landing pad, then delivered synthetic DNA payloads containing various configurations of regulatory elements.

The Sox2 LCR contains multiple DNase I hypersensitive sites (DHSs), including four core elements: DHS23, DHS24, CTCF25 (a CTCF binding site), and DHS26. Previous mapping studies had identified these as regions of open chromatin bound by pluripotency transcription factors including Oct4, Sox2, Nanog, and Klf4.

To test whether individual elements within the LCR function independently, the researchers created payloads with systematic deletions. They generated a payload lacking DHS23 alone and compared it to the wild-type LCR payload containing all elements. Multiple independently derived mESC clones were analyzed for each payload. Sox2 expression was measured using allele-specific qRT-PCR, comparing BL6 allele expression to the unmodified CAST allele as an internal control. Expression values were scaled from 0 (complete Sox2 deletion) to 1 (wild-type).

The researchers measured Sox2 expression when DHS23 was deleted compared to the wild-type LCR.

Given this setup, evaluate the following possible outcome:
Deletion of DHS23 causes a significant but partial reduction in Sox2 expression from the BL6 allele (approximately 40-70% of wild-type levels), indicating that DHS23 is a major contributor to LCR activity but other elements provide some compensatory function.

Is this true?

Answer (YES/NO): NO